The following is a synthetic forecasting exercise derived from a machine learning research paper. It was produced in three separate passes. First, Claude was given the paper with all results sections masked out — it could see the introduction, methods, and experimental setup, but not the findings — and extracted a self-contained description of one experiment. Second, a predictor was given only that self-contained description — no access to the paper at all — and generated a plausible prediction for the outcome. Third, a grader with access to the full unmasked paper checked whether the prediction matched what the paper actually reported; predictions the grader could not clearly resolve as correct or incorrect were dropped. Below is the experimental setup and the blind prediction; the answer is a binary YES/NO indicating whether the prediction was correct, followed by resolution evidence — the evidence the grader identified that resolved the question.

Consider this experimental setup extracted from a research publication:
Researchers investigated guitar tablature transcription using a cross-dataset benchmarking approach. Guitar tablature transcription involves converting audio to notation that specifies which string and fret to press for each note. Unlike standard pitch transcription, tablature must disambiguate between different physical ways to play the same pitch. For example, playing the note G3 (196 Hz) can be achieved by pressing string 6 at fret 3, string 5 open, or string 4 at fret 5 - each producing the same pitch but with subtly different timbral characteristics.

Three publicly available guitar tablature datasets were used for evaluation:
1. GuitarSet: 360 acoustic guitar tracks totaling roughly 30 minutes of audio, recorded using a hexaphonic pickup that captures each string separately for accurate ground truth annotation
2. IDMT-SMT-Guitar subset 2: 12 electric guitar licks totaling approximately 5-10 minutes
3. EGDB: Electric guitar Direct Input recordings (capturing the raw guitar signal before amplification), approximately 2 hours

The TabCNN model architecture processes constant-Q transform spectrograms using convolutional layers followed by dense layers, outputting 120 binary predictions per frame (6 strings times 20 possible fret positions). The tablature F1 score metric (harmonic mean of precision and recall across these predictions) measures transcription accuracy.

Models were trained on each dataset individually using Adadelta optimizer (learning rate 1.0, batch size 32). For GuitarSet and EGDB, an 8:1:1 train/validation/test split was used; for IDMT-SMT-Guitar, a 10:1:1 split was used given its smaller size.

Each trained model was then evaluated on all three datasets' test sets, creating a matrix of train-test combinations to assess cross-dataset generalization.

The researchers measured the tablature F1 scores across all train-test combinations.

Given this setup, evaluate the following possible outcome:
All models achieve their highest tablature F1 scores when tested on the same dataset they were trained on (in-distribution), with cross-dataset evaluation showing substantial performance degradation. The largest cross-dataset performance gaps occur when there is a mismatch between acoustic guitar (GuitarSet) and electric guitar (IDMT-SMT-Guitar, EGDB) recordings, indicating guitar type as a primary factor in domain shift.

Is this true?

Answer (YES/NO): NO